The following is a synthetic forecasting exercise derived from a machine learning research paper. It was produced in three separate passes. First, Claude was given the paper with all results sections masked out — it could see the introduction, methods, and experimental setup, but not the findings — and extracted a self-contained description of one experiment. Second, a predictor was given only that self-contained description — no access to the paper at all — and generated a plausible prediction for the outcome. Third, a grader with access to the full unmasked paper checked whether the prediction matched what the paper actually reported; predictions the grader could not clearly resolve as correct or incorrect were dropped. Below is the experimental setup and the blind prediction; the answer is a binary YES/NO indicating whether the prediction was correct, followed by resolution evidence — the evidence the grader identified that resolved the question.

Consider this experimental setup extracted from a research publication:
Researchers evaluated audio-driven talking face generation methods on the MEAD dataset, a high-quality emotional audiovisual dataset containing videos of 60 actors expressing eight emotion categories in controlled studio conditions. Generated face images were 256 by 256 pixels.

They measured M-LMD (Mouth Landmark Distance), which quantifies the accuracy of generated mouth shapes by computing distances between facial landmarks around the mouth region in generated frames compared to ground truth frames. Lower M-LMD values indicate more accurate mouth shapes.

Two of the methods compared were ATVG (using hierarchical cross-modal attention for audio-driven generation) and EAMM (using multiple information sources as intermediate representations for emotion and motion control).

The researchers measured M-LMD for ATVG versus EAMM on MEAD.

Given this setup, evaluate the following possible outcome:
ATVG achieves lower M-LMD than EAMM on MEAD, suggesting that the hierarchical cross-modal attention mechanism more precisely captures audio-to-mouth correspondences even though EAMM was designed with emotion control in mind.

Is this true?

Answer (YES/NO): YES